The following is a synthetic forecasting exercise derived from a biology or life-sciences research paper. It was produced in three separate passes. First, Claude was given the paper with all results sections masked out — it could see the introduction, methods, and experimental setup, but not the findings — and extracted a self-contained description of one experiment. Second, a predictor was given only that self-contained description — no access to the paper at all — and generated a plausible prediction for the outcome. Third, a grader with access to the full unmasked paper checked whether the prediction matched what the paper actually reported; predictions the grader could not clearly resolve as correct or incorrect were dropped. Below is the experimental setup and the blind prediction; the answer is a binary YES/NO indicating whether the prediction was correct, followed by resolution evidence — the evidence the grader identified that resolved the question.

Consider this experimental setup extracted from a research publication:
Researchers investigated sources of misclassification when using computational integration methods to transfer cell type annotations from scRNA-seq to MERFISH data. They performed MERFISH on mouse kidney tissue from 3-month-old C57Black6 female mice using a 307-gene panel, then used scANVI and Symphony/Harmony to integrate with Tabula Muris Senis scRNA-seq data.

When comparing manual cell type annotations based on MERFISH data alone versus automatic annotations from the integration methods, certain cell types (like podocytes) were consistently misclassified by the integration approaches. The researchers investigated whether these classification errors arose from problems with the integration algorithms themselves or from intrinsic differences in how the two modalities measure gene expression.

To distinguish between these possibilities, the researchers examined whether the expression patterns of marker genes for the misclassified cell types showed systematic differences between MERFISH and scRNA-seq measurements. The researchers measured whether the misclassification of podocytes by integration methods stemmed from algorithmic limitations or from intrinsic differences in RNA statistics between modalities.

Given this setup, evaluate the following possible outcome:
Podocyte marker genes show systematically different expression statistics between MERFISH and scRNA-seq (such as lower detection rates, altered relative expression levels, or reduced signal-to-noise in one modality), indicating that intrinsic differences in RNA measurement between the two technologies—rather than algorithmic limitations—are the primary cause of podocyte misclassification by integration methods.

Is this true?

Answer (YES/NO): YES